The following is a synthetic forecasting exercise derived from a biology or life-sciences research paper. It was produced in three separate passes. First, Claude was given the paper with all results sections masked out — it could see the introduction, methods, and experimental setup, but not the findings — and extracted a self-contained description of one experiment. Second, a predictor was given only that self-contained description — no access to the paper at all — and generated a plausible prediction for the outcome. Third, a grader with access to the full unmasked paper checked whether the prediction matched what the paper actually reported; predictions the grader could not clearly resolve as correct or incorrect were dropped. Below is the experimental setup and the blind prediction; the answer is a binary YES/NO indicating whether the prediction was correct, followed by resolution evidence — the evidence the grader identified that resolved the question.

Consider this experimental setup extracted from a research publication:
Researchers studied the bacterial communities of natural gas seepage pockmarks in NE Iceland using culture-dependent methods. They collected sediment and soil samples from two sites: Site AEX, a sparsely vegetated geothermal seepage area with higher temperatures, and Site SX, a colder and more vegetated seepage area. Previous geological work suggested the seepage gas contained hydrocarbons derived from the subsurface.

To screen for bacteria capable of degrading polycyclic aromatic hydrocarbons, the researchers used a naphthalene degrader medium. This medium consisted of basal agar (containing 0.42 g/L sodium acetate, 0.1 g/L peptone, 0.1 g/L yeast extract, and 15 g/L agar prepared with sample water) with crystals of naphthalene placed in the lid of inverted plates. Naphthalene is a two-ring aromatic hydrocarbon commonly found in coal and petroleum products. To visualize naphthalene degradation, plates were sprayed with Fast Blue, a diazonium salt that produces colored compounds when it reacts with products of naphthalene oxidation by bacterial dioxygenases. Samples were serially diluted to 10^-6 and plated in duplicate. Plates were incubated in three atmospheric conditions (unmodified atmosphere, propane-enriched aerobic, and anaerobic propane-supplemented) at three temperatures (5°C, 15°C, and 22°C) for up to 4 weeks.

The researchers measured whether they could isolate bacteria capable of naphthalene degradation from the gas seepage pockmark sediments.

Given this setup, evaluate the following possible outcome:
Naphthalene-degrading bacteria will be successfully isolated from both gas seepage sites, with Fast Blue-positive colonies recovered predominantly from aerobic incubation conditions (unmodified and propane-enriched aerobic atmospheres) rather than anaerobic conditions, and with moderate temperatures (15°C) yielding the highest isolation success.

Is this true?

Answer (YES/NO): NO